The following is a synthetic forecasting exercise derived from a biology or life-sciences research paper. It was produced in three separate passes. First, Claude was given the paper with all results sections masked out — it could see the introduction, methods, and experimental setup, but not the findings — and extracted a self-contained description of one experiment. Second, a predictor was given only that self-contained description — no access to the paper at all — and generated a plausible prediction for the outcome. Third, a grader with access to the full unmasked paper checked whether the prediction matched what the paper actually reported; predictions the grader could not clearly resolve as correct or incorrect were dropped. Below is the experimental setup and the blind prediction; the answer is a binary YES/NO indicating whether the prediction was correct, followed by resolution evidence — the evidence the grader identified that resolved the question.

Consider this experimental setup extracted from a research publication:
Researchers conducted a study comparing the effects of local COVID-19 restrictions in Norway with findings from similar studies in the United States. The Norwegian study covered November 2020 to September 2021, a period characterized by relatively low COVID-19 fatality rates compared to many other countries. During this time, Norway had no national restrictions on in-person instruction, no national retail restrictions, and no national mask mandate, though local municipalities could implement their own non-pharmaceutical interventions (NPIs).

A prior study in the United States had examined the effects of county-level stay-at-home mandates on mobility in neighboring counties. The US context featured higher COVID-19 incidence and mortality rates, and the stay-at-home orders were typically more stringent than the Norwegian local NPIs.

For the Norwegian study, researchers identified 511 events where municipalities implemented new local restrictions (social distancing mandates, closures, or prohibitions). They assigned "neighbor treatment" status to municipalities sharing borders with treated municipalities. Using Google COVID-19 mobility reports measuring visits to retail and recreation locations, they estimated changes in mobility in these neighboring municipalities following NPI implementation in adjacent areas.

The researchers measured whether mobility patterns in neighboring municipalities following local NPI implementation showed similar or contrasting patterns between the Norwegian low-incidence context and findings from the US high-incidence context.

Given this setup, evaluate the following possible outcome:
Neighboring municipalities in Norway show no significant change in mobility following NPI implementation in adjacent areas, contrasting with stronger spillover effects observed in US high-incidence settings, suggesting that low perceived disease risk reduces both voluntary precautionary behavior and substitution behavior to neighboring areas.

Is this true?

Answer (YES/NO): NO